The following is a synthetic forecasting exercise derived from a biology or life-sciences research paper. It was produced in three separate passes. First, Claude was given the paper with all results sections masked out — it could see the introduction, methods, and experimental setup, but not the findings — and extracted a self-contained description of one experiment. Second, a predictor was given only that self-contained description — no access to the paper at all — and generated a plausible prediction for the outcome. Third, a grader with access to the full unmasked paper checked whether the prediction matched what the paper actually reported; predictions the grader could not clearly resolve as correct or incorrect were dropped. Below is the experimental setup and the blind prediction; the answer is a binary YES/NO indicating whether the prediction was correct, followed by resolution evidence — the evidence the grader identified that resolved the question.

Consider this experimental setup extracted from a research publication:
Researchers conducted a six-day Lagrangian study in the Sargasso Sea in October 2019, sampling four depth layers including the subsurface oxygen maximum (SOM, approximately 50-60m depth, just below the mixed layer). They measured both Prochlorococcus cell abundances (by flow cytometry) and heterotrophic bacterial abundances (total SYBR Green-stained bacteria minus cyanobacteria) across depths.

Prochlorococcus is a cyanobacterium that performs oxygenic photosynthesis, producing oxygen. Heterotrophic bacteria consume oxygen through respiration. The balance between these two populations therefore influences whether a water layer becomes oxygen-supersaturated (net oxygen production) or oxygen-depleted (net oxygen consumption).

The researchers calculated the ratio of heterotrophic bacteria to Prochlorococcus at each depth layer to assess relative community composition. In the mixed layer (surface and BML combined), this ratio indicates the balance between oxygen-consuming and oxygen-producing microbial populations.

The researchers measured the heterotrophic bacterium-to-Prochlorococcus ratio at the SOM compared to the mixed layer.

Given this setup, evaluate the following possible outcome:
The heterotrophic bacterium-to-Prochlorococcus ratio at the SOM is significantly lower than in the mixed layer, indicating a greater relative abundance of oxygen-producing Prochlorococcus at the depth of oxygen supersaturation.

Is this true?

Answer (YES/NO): YES